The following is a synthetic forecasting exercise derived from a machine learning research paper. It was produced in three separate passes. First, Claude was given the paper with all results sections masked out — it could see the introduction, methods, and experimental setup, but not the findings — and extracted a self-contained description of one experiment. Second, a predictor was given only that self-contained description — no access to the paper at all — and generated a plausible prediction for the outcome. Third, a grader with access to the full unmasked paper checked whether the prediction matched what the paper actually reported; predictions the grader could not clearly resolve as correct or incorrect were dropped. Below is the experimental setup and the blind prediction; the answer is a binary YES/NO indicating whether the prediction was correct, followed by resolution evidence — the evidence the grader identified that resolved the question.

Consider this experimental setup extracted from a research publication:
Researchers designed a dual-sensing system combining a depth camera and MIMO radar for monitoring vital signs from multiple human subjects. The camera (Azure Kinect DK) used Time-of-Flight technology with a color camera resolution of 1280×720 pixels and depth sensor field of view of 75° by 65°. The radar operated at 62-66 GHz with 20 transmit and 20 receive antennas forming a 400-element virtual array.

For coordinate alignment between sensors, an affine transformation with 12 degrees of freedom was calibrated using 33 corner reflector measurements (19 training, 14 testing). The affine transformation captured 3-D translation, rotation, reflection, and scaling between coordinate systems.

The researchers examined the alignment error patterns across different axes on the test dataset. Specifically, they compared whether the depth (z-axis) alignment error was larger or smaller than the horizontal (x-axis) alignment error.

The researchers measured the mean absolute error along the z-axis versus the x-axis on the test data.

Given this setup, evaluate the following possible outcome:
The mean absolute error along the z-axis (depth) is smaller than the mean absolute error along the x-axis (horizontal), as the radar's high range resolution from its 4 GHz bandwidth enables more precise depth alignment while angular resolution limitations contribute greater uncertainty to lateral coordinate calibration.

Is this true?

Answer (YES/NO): YES